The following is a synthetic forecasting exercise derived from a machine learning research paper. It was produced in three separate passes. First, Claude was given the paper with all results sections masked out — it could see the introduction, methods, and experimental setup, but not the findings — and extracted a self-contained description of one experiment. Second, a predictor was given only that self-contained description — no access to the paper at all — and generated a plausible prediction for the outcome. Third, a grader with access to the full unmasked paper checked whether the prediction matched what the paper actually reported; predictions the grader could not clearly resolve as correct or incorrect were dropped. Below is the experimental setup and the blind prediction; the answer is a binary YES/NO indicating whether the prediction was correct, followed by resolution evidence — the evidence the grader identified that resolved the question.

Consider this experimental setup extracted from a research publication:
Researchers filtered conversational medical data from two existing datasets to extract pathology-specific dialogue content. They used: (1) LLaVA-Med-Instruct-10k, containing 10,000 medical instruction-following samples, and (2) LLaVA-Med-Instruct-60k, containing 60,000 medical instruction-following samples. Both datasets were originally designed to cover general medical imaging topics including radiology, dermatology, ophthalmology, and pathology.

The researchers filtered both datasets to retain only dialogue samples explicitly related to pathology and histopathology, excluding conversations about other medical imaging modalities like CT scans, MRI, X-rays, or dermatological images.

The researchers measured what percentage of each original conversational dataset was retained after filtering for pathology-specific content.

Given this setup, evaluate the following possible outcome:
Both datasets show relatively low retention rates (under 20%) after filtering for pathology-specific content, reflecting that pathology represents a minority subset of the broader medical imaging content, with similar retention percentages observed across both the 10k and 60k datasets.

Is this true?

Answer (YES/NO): NO